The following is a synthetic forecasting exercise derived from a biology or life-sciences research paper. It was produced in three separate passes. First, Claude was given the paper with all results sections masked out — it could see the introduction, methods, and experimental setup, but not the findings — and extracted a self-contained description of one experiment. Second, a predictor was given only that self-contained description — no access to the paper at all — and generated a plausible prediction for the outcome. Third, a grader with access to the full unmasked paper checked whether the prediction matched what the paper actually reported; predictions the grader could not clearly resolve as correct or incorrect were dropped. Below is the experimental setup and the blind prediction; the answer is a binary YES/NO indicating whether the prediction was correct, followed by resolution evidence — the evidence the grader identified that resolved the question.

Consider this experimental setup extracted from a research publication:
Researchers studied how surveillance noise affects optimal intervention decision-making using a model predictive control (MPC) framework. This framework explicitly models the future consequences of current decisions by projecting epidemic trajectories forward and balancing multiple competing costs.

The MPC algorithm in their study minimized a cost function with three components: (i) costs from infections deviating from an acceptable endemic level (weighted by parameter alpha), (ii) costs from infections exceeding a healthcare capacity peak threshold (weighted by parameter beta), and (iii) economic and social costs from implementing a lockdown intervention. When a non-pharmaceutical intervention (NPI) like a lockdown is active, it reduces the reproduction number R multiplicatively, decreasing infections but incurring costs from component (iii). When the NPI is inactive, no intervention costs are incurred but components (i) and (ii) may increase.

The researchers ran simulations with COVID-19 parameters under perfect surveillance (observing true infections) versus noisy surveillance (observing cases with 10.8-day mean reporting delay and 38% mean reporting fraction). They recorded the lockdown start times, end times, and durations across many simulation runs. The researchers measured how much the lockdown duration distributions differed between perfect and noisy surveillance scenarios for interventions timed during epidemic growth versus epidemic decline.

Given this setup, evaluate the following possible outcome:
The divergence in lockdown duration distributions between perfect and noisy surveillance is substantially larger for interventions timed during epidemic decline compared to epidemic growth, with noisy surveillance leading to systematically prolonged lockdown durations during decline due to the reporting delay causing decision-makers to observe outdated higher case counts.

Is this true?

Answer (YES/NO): NO